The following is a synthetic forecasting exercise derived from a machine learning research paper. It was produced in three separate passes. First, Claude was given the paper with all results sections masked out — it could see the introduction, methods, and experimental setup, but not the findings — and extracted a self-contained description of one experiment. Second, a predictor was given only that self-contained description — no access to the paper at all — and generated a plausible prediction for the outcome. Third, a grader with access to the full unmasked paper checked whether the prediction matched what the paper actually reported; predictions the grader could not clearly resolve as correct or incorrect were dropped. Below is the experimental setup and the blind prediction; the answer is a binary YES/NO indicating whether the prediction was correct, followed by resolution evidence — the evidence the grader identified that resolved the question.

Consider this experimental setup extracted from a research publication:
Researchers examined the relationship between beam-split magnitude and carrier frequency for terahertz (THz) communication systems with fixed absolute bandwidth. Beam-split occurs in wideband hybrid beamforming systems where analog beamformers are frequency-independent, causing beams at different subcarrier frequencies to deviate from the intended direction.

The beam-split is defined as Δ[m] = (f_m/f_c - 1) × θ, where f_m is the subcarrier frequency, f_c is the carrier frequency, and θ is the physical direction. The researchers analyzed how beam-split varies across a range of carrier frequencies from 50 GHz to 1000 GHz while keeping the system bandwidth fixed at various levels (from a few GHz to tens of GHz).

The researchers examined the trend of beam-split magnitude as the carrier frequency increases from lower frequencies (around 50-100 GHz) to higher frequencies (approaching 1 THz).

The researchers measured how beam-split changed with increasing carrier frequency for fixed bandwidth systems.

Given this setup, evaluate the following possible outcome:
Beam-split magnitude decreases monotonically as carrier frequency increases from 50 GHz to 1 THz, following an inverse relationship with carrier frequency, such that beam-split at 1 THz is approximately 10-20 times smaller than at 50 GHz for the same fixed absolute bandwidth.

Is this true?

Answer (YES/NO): YES